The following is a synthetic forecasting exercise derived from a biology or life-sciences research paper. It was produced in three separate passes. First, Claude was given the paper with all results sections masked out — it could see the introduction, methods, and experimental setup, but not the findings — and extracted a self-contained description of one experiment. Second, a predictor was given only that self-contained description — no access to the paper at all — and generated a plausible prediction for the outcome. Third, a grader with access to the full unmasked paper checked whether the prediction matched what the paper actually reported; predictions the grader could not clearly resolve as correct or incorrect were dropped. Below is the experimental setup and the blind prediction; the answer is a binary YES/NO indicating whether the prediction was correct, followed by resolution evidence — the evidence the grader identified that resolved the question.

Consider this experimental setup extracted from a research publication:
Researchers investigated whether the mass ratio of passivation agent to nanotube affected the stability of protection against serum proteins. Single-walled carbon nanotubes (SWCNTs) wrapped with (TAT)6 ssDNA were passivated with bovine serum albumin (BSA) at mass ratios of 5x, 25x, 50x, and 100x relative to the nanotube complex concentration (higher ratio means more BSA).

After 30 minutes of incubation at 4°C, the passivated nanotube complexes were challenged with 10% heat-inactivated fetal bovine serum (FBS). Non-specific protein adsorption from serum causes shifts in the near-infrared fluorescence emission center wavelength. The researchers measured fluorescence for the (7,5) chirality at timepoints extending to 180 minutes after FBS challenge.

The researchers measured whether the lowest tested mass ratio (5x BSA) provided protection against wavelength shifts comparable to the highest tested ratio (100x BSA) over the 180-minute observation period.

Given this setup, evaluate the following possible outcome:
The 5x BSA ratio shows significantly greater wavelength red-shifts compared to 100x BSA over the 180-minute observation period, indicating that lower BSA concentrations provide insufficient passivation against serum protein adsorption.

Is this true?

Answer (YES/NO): NO